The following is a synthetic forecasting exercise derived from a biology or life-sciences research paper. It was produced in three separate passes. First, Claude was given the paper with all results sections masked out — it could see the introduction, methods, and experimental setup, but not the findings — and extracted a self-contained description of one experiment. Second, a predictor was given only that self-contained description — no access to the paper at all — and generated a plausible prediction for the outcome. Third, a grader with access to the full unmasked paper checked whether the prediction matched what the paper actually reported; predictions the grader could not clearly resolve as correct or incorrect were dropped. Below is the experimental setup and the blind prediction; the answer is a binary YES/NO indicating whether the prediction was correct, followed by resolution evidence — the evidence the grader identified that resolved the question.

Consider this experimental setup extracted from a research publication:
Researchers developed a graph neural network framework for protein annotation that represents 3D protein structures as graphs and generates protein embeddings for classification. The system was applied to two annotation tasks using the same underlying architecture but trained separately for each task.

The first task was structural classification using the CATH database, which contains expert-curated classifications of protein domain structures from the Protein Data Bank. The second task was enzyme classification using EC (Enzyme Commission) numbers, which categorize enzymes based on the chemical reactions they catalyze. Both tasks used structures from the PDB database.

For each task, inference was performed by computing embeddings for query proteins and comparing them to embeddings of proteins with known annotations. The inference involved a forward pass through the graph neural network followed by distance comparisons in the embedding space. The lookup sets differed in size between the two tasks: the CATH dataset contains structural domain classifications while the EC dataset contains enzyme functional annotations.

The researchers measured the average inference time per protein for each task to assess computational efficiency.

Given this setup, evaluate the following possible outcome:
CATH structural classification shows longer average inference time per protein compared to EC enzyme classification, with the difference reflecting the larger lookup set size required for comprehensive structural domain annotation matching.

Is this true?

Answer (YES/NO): NO